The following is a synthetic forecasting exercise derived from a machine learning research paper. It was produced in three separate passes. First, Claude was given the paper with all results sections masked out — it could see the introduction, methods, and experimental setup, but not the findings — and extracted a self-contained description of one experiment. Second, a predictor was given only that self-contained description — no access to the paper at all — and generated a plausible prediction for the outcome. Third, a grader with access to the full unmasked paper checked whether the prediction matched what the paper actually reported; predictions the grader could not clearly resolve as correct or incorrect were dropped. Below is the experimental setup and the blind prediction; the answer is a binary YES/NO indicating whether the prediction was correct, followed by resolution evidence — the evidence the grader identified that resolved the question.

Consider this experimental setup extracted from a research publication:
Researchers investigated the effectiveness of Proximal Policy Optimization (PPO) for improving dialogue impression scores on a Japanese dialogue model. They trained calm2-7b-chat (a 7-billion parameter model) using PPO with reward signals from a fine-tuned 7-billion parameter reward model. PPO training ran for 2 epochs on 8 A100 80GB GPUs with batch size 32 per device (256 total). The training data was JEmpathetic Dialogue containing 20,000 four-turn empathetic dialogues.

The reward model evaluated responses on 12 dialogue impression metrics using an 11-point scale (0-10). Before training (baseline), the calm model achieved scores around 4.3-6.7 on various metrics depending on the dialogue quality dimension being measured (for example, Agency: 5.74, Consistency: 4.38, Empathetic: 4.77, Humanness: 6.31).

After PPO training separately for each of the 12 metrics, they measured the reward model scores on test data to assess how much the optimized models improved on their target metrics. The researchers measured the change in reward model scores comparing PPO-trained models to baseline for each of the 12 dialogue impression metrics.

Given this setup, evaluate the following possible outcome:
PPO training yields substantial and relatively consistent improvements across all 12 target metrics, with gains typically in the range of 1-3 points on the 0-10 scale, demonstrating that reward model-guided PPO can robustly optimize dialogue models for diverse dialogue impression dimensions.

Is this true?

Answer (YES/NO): NO